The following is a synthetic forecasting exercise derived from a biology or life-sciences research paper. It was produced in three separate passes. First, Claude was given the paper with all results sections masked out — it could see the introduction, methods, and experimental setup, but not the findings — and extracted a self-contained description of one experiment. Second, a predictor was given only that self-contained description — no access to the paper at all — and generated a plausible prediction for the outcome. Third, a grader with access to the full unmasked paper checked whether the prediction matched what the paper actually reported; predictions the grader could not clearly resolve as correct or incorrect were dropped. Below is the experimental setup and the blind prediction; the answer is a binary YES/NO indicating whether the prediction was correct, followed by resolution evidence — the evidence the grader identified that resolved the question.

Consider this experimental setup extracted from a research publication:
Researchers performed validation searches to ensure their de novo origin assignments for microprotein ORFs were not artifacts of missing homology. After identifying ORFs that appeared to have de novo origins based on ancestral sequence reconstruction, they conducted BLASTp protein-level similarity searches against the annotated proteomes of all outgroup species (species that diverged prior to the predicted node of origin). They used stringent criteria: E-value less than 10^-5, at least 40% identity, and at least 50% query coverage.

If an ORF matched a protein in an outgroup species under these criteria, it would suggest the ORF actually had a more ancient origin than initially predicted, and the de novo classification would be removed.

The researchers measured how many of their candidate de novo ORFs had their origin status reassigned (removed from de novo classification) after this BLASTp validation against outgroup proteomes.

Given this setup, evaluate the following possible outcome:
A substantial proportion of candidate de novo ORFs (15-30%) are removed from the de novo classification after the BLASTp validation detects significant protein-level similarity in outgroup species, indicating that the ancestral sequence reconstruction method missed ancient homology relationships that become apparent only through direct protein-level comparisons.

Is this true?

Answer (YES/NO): NO